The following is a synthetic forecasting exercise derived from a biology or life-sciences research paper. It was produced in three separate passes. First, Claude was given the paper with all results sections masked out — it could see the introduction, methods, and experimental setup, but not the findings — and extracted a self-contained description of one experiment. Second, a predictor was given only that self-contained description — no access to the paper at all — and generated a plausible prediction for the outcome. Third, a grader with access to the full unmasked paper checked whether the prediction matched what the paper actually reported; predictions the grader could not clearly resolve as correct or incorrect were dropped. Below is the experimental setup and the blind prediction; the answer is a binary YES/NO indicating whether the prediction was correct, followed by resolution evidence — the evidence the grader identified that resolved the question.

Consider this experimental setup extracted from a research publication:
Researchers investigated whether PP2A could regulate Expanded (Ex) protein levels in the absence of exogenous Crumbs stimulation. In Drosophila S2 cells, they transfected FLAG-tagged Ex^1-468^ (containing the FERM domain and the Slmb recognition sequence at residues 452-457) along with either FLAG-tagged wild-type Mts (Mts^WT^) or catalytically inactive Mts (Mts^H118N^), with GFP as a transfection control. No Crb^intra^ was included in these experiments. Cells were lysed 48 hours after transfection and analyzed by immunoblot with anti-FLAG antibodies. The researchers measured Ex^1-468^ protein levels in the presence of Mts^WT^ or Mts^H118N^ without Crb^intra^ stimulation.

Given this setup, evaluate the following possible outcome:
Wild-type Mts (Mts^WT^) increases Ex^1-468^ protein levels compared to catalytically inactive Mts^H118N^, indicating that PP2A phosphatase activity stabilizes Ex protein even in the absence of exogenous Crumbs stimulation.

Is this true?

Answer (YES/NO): YES